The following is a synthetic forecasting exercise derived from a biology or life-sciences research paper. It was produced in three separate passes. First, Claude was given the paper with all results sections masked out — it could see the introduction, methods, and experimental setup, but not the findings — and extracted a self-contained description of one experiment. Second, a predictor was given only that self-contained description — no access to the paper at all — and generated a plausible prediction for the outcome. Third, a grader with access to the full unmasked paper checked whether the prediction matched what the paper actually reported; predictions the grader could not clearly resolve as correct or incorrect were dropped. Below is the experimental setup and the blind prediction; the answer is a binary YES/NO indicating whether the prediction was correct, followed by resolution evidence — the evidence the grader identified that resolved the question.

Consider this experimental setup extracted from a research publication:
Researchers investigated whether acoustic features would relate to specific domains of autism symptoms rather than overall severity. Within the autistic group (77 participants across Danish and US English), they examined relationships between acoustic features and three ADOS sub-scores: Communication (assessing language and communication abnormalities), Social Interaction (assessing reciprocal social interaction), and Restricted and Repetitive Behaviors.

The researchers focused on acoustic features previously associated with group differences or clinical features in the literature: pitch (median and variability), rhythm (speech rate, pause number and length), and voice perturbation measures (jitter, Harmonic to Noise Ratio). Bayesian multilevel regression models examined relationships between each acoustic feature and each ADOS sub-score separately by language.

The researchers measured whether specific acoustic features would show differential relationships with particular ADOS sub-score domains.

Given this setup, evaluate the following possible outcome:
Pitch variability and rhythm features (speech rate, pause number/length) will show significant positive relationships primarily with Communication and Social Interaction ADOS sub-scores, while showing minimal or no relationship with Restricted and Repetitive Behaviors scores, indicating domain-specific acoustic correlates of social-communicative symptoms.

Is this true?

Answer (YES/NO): NO